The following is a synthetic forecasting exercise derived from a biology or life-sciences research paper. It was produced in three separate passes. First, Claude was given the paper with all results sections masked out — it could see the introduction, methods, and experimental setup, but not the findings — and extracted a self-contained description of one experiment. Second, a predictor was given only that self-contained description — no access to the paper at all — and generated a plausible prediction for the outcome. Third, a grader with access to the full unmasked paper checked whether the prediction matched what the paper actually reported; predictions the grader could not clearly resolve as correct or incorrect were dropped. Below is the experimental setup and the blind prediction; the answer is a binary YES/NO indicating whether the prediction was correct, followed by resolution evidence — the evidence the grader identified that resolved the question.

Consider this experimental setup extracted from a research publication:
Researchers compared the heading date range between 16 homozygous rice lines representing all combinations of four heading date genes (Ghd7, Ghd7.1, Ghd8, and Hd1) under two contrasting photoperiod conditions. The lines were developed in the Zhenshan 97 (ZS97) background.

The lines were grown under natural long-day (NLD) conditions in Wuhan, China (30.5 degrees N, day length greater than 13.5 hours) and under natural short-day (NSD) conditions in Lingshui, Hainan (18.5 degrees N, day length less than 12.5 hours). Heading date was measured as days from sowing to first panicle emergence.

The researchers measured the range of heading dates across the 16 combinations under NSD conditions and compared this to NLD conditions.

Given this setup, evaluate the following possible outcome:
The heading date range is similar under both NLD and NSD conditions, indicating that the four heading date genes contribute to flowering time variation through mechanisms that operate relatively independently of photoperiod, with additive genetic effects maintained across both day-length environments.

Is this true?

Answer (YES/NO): NO